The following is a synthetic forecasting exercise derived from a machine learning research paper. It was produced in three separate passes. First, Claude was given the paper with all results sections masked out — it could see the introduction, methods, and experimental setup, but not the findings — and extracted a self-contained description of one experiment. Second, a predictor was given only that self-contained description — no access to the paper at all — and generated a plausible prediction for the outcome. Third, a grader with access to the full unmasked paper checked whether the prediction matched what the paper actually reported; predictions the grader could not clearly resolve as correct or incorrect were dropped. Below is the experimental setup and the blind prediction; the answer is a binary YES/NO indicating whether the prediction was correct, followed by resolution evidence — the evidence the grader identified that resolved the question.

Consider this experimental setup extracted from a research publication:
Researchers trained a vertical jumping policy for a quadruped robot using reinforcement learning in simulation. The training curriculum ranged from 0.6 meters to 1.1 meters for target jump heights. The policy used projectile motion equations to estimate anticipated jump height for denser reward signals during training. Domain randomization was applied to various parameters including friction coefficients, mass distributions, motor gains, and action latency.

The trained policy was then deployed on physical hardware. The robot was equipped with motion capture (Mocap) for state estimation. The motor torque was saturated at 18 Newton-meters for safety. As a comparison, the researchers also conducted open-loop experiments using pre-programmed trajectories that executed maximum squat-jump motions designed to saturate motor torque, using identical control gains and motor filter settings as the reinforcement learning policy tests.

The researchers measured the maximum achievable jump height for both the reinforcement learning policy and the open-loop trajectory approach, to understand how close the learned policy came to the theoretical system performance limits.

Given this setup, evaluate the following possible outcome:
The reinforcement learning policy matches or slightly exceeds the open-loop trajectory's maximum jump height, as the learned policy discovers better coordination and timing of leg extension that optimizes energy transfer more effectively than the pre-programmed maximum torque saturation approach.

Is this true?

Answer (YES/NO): NO